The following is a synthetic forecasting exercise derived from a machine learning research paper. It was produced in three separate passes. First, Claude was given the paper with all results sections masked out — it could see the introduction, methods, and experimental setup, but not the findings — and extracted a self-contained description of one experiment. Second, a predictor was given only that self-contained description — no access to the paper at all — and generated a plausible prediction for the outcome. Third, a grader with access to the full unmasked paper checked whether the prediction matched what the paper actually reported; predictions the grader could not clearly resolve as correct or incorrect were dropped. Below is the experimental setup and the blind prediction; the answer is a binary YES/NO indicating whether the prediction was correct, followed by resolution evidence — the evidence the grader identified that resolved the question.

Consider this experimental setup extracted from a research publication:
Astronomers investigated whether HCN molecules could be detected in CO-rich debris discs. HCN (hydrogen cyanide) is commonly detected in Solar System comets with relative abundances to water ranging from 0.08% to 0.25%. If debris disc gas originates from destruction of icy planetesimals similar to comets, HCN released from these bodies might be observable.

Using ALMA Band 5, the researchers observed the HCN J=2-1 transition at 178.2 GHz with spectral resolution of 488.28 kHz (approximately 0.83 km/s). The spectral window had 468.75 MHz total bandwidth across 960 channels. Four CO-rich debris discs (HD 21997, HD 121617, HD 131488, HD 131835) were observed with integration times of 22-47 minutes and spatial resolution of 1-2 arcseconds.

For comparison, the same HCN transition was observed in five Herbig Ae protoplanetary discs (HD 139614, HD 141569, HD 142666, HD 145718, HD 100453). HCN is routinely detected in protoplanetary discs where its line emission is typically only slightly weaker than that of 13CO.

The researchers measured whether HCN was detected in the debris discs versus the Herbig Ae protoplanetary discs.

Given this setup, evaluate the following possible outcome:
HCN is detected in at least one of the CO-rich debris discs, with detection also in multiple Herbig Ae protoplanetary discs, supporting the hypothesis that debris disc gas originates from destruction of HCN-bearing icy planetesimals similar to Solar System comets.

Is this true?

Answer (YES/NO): NO